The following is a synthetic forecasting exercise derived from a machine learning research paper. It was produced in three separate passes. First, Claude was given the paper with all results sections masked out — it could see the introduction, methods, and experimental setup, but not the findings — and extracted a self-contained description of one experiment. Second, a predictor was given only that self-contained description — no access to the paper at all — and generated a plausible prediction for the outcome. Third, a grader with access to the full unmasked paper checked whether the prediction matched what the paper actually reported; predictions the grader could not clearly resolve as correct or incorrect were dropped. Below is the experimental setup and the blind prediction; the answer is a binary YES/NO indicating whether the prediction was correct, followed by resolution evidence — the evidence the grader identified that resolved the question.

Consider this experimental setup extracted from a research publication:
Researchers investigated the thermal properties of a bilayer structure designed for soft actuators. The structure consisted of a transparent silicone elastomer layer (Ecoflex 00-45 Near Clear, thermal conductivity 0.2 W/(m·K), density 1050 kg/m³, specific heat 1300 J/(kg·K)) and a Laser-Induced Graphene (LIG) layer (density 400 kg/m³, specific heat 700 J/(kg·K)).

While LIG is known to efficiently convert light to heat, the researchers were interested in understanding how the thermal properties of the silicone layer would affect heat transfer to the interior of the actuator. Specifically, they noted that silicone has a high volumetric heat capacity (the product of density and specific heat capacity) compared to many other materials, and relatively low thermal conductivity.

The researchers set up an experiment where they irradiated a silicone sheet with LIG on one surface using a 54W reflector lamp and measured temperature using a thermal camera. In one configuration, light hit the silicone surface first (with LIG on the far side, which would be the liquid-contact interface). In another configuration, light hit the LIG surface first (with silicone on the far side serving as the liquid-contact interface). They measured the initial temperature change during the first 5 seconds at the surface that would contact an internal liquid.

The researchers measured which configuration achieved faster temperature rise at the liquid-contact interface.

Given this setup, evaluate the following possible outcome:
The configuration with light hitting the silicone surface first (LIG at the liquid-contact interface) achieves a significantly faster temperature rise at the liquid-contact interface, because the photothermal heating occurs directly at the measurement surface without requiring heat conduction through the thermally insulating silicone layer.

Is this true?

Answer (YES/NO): NO